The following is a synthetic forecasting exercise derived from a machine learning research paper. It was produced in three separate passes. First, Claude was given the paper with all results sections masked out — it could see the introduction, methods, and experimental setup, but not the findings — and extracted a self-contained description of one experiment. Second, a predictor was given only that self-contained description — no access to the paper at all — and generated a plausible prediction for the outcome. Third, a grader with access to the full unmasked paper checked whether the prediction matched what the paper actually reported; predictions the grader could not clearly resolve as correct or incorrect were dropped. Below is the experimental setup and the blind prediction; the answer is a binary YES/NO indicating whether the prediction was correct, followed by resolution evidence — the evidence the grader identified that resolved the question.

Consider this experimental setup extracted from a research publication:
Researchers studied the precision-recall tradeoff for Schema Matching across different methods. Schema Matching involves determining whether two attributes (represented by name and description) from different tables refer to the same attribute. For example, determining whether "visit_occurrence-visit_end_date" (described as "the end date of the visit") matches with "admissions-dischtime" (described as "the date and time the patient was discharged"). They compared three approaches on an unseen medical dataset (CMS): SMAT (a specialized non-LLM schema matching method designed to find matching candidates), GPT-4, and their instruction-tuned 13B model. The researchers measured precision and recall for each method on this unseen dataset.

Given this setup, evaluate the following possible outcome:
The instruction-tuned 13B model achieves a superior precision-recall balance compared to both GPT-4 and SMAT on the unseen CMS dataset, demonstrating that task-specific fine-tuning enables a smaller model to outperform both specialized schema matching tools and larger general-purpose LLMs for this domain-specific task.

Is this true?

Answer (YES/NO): YES